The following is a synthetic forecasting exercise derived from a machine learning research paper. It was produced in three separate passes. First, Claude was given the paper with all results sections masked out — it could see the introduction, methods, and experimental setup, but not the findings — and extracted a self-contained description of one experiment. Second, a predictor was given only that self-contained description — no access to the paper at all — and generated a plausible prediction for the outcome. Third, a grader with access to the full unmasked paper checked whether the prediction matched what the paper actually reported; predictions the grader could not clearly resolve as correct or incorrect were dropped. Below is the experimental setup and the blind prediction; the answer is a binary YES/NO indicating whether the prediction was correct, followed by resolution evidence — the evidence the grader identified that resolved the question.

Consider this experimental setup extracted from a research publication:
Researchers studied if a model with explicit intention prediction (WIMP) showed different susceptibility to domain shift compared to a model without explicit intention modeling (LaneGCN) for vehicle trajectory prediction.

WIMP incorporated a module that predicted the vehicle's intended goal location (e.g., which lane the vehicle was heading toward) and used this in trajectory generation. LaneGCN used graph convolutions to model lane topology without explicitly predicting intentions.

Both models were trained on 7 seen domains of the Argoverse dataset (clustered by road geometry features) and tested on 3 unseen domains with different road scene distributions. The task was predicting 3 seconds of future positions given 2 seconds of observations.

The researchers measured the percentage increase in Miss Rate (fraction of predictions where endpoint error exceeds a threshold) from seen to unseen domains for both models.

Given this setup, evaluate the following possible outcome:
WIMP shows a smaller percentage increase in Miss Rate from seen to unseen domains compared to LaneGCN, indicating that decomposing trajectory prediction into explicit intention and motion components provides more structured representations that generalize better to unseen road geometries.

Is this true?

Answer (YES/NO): NO